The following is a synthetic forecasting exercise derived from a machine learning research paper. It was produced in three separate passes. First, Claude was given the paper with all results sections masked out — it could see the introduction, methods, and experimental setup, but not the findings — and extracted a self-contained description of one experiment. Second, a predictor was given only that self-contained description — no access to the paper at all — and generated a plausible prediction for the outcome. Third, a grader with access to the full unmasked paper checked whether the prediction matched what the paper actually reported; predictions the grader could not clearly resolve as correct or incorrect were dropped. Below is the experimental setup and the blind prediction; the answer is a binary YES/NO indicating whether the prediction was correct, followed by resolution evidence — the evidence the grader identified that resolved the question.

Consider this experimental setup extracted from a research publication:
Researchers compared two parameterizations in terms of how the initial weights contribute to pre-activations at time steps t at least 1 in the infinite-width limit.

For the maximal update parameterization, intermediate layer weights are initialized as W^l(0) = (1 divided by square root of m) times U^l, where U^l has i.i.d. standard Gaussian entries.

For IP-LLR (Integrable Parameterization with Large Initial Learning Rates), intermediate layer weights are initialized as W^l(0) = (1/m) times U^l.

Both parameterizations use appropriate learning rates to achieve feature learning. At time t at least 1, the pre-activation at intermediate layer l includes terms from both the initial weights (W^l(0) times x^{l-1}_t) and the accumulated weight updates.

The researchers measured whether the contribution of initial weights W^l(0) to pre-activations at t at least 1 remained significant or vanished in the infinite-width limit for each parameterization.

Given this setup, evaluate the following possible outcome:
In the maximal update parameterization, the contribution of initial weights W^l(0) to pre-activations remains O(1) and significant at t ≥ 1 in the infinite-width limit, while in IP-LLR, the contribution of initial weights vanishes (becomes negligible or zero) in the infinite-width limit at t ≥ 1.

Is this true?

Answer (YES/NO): YES